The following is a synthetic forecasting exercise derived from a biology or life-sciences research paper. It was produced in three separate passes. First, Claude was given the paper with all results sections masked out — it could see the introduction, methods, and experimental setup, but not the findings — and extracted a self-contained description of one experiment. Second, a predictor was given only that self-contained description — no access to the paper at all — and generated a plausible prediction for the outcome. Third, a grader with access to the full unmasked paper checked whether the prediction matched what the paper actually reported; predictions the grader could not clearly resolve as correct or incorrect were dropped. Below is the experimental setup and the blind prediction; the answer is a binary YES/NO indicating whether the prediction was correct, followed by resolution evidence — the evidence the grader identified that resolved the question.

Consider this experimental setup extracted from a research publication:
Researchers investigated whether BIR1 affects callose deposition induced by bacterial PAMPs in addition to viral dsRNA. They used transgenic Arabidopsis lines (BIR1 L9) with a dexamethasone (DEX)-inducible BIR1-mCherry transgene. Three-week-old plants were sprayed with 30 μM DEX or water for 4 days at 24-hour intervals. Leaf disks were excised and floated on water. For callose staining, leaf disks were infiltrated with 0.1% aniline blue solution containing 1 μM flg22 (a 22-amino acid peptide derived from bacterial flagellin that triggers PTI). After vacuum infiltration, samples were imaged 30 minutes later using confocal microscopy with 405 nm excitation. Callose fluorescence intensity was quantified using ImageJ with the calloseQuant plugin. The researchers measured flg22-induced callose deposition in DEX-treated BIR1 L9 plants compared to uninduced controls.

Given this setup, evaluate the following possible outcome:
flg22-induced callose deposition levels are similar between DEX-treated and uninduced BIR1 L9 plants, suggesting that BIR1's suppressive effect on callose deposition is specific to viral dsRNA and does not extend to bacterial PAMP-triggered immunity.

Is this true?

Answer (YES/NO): NO